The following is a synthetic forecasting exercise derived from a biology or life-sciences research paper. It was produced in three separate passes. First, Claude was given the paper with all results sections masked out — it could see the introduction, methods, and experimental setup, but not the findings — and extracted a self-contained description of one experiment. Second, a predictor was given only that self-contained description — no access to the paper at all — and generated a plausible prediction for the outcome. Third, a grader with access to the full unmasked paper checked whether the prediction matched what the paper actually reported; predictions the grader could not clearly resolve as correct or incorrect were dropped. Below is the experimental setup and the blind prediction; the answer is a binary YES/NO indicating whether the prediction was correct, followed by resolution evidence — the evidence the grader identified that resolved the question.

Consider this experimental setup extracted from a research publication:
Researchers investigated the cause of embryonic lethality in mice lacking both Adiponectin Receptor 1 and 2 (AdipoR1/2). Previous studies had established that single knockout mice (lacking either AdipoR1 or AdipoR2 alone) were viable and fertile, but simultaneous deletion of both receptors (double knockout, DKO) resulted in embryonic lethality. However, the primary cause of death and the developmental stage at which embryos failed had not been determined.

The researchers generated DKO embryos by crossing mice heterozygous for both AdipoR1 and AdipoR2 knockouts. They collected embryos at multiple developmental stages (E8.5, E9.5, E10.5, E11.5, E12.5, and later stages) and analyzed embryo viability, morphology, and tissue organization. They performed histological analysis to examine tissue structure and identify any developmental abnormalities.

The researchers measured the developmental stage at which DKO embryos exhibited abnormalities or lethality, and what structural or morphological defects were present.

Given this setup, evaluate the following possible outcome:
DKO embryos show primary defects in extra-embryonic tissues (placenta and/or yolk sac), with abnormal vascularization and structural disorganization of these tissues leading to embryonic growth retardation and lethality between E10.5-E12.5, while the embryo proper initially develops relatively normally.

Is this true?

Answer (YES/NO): NO